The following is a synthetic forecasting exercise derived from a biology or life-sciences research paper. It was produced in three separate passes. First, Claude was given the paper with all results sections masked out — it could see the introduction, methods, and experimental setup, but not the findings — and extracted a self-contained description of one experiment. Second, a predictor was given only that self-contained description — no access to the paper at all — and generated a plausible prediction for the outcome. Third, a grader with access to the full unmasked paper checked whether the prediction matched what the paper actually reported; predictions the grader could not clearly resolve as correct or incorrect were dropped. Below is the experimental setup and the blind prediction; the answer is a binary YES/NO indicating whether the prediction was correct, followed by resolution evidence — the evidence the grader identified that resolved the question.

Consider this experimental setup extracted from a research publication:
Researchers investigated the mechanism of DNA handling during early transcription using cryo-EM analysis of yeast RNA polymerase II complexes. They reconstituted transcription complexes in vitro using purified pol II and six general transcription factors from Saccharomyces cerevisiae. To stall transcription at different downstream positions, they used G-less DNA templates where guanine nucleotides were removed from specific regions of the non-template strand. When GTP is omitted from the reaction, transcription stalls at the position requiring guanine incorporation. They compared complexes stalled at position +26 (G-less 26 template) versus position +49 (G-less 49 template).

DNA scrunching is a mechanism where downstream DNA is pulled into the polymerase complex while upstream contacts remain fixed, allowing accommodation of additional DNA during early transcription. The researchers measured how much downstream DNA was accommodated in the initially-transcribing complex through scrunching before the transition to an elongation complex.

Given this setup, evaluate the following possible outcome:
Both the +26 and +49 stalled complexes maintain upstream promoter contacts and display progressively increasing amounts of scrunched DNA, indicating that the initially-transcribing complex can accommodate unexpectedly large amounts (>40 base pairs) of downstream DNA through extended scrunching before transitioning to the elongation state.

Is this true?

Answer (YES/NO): NO